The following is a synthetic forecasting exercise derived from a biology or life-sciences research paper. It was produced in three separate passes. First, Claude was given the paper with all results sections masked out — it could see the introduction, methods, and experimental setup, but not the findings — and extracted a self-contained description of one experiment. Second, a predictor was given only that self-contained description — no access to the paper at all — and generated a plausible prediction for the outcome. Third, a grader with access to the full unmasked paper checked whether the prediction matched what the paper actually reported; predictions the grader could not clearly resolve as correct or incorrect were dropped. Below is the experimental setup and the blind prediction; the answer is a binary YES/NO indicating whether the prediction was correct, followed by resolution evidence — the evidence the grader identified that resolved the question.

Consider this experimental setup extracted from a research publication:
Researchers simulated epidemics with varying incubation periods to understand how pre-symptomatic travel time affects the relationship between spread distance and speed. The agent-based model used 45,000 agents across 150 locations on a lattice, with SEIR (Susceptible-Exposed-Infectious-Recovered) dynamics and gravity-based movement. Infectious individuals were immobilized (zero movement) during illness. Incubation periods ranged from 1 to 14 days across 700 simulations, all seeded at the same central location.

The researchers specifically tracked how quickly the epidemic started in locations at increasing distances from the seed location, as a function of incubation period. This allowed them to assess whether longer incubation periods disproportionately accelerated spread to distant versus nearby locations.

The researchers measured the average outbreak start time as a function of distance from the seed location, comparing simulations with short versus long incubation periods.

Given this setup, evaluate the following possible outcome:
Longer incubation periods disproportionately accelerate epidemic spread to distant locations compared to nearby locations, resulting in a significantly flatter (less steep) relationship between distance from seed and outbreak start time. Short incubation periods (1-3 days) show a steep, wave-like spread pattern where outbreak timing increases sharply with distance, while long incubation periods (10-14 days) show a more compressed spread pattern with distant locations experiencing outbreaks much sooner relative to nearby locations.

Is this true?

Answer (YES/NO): YES